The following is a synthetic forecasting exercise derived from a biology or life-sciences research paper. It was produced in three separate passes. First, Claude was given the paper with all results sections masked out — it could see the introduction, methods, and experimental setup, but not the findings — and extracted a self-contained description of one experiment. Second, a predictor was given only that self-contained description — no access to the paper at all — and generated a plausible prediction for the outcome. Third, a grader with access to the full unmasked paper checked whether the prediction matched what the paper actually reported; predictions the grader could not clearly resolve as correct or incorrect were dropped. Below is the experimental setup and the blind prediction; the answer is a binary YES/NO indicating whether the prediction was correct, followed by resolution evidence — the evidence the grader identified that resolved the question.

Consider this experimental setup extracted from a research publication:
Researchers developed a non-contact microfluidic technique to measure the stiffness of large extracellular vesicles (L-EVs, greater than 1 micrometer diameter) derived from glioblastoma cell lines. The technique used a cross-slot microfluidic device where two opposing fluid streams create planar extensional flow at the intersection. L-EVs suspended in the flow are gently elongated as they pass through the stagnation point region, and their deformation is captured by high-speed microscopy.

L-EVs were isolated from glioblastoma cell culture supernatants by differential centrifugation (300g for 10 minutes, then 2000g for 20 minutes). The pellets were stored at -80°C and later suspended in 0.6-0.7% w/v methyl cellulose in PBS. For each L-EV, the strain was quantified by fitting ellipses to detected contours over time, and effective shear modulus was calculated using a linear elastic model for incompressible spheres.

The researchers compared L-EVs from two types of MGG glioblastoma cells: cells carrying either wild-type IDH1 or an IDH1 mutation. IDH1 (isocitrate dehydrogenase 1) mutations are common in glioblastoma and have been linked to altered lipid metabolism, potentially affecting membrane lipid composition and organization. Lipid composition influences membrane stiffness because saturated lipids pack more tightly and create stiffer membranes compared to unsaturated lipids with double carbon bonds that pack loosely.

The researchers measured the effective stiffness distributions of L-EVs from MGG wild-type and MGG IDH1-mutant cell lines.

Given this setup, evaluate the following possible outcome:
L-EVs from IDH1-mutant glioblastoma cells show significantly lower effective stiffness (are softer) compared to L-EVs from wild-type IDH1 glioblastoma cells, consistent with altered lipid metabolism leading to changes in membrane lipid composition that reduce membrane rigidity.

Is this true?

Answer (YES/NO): NO